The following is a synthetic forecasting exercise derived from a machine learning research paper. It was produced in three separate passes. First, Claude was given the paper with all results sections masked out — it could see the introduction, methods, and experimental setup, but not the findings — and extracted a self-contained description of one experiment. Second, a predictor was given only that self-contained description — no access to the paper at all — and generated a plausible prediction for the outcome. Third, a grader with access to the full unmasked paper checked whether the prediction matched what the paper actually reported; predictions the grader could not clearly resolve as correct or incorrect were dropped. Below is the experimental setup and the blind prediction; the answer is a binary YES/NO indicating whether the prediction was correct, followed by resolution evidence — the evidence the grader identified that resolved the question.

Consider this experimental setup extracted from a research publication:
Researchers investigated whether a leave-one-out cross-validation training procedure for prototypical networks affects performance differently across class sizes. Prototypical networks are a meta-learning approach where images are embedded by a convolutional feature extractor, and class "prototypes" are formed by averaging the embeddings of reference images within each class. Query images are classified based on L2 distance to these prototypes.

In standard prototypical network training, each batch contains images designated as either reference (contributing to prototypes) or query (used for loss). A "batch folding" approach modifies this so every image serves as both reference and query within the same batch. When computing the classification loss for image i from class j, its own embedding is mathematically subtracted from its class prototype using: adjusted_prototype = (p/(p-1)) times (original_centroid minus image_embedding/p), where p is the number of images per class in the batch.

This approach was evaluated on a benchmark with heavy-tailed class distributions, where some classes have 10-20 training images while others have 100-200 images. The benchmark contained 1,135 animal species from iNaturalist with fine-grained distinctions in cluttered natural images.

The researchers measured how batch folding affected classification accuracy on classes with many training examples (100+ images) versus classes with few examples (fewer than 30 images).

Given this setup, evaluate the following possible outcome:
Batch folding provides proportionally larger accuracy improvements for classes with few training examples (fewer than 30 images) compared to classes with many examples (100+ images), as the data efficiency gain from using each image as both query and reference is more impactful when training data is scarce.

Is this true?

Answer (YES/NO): NO